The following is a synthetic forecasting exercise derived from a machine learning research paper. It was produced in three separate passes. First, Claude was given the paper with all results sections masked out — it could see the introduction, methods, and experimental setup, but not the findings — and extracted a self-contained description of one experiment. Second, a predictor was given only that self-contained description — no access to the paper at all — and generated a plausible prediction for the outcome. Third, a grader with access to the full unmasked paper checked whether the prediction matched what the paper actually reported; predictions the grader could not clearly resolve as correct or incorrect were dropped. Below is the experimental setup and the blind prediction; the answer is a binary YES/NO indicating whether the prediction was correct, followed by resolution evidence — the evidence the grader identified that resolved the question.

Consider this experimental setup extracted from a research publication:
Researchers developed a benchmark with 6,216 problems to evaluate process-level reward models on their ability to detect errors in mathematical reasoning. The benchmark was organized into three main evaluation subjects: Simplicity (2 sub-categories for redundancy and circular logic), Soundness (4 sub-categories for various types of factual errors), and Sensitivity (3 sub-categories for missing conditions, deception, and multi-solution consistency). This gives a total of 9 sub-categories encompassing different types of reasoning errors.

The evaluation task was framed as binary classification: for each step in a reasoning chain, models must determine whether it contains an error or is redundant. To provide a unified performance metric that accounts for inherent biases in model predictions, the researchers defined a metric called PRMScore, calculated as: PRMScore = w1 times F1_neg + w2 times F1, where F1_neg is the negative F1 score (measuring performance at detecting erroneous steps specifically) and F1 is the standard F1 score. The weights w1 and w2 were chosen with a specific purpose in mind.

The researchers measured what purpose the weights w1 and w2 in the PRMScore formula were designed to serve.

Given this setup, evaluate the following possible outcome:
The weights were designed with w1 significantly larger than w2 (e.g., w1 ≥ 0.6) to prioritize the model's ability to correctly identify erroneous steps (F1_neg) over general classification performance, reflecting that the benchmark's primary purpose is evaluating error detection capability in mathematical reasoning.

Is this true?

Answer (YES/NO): NO